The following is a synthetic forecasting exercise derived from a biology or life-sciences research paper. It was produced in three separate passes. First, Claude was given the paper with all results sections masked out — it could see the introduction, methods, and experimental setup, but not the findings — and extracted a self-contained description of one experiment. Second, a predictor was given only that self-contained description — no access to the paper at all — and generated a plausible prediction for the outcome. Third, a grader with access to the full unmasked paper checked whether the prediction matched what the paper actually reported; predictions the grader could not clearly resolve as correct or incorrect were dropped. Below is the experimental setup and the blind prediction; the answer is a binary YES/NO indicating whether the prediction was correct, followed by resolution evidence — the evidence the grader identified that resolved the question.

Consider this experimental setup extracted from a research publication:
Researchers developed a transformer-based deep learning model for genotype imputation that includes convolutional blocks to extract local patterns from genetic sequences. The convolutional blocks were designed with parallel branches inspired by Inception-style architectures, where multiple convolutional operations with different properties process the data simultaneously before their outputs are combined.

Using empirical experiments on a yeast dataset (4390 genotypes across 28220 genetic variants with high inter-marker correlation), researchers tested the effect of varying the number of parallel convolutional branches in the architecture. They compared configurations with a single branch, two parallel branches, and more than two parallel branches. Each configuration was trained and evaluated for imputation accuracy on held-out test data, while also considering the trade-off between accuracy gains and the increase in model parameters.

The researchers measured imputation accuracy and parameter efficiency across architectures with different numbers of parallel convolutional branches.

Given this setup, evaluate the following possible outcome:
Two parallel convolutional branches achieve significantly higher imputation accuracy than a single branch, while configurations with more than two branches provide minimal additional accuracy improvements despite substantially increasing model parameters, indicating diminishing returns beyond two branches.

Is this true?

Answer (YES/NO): YES